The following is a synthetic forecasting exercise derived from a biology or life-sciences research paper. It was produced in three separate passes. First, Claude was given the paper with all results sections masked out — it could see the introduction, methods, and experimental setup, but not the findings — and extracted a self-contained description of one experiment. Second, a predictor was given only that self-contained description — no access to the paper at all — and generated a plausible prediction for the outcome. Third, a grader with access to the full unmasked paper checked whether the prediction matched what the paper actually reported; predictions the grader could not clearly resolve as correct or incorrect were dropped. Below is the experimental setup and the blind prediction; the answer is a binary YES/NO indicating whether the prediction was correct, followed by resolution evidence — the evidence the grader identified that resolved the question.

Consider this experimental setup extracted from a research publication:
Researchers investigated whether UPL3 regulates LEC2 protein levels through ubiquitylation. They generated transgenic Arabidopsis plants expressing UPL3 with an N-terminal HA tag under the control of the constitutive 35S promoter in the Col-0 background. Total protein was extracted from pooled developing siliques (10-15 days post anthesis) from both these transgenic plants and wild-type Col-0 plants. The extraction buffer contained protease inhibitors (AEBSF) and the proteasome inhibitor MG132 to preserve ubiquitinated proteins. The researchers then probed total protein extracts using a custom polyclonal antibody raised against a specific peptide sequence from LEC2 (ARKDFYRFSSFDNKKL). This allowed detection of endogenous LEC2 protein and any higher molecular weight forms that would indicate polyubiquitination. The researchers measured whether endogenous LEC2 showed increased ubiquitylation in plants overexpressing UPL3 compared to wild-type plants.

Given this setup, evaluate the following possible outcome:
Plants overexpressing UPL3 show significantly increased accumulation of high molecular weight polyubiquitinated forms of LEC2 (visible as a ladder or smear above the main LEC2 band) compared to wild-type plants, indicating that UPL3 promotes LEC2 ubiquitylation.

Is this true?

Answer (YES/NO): YES